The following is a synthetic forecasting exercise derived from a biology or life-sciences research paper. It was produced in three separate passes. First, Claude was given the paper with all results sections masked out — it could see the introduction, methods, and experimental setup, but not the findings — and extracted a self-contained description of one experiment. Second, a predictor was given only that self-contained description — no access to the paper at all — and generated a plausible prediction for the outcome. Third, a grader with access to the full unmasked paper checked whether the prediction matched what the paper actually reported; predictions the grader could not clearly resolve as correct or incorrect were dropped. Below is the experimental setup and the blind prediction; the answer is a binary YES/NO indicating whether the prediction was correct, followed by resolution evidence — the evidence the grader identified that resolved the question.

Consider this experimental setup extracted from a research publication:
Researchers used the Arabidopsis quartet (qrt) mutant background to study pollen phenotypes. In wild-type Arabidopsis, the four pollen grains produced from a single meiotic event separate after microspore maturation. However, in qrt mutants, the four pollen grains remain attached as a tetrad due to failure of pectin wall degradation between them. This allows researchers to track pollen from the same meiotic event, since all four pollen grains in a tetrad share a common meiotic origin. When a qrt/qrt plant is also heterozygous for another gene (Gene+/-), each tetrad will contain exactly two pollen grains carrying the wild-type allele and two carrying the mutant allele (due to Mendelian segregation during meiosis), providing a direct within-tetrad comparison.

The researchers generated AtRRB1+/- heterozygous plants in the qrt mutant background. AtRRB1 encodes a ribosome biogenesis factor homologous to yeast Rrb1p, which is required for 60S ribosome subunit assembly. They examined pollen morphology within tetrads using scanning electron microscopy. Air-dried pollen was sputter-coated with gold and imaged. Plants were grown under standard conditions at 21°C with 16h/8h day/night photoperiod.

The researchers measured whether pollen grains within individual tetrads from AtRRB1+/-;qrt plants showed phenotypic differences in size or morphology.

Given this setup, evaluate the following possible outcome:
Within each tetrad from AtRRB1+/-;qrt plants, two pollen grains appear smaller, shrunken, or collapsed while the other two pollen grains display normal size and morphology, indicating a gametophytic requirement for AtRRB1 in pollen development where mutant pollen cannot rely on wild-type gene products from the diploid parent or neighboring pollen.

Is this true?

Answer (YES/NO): YES